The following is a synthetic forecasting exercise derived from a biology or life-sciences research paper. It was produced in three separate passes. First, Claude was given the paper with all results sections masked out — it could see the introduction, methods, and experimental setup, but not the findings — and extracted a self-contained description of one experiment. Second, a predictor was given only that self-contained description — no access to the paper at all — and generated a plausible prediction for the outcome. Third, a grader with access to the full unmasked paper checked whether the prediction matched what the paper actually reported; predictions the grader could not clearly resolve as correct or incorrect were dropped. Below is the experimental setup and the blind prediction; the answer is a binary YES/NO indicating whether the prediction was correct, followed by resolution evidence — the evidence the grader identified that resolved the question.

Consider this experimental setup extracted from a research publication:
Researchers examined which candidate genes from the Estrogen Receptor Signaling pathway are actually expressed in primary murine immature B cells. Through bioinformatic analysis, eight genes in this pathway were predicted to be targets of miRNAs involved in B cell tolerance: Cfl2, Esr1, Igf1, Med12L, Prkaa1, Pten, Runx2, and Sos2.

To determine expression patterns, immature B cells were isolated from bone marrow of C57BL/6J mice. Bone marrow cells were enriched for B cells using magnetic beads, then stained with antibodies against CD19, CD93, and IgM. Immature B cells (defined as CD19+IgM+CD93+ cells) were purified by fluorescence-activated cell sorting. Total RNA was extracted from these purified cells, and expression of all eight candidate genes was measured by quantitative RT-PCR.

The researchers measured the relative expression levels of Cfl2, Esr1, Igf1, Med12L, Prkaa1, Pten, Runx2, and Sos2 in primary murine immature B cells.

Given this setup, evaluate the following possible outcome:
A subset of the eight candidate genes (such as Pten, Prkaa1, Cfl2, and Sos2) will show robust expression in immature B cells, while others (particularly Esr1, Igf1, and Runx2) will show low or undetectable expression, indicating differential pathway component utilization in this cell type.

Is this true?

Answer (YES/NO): NO